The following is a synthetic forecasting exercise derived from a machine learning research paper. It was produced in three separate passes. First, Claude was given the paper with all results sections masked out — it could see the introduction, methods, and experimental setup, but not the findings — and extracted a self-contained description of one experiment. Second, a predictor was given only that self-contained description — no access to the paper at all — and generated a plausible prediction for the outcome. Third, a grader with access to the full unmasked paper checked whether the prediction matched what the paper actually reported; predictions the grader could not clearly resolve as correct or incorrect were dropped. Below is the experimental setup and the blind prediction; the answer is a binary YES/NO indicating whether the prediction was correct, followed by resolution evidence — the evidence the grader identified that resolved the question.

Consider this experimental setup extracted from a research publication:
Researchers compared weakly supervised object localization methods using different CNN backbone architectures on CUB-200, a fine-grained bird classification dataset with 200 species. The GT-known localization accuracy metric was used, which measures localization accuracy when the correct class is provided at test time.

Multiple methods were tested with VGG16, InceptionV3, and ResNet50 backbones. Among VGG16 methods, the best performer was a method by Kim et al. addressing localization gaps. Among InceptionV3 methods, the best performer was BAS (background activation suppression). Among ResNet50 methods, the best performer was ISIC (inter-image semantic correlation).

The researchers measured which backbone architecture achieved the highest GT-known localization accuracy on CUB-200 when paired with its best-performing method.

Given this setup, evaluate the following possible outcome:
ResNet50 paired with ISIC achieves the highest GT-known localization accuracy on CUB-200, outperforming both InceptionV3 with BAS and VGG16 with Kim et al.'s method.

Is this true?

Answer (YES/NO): YES